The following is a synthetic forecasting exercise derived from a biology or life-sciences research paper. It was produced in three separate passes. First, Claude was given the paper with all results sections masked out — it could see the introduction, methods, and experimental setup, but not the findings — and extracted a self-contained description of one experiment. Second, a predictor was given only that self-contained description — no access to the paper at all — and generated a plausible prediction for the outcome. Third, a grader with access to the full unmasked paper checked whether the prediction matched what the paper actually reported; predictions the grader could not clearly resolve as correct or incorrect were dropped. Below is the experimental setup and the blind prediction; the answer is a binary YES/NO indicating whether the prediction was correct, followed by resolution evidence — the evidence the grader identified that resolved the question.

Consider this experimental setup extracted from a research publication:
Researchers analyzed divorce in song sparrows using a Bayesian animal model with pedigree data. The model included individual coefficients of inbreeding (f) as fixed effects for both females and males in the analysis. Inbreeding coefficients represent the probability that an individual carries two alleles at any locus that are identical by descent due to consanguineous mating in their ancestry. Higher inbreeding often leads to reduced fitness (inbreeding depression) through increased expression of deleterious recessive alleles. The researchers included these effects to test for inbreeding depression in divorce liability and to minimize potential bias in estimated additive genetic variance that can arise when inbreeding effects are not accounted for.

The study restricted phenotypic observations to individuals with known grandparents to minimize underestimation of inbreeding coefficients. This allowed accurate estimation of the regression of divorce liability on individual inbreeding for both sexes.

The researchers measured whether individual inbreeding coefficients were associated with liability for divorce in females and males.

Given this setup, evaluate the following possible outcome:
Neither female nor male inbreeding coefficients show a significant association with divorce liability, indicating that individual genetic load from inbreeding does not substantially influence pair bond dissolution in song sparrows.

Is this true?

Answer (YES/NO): YES